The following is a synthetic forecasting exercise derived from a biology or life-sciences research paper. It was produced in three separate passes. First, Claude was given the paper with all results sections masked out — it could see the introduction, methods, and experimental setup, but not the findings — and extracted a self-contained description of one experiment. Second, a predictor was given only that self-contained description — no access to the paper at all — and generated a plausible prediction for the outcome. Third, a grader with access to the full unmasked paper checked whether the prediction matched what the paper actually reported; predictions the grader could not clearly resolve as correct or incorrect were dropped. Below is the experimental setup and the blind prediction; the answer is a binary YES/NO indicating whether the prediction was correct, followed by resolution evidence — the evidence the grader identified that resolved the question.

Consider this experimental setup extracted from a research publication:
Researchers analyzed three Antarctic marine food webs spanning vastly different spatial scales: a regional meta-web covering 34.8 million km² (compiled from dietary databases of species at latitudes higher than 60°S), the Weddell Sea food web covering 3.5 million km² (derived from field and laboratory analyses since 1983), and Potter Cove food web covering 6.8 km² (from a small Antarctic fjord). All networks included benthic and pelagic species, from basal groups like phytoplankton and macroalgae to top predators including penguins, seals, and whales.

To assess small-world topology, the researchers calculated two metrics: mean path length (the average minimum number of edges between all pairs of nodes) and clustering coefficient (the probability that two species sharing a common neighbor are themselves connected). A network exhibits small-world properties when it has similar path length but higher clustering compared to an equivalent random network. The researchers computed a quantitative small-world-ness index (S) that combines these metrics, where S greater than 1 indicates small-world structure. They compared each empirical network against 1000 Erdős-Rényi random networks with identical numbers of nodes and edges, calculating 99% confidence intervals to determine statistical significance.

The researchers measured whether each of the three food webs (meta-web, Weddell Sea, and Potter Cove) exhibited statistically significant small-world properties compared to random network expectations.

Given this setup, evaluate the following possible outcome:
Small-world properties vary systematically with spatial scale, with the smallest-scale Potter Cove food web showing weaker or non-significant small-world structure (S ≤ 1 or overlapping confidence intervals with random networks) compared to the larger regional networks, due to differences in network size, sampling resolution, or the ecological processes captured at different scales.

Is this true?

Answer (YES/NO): NO